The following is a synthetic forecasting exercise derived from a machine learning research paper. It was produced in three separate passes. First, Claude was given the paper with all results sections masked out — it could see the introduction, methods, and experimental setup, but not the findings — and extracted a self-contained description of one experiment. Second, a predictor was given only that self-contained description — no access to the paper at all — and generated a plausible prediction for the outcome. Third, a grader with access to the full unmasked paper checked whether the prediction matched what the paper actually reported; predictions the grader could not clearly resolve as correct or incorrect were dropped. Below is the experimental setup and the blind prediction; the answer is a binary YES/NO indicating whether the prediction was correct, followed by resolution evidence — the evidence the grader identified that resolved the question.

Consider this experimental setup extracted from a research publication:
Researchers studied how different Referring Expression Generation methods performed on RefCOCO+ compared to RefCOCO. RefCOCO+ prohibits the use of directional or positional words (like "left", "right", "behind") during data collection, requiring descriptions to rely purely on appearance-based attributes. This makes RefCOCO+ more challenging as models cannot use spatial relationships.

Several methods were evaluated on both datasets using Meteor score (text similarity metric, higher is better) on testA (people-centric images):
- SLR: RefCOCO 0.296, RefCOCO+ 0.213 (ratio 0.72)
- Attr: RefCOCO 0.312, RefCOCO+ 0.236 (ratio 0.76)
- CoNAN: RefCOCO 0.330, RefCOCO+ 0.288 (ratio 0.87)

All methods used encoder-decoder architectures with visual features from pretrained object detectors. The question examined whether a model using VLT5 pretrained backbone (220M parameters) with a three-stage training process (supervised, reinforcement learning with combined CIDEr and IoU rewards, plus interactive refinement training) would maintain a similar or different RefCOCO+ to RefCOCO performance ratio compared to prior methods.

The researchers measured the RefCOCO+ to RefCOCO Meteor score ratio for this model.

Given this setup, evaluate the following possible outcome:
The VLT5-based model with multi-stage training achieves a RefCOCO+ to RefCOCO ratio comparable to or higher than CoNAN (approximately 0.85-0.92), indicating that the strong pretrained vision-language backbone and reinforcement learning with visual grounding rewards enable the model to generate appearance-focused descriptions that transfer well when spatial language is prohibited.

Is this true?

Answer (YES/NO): YES